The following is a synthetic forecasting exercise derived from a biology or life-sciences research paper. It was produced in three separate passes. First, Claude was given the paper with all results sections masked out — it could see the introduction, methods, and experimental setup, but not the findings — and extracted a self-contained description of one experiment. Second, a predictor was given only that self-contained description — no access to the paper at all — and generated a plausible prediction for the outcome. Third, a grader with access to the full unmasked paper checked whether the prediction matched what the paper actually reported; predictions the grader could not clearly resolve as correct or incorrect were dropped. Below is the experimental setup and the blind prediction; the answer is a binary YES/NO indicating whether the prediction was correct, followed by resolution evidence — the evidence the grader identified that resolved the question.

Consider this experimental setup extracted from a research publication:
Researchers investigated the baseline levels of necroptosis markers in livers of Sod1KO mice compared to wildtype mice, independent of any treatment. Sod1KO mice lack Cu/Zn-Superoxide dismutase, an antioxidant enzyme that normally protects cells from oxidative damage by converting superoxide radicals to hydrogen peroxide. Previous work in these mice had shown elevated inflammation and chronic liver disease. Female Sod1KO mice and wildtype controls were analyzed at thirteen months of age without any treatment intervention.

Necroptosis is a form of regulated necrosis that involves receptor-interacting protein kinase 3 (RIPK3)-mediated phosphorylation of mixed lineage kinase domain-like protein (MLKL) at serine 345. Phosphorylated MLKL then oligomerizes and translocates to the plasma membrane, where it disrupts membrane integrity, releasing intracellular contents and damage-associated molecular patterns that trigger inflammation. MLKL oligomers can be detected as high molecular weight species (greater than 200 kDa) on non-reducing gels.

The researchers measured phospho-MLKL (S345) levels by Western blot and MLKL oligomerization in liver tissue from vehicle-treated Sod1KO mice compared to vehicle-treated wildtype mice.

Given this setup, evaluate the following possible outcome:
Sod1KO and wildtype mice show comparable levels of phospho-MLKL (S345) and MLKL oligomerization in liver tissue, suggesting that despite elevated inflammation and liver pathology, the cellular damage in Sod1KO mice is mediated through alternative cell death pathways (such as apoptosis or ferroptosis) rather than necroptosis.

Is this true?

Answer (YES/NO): NO